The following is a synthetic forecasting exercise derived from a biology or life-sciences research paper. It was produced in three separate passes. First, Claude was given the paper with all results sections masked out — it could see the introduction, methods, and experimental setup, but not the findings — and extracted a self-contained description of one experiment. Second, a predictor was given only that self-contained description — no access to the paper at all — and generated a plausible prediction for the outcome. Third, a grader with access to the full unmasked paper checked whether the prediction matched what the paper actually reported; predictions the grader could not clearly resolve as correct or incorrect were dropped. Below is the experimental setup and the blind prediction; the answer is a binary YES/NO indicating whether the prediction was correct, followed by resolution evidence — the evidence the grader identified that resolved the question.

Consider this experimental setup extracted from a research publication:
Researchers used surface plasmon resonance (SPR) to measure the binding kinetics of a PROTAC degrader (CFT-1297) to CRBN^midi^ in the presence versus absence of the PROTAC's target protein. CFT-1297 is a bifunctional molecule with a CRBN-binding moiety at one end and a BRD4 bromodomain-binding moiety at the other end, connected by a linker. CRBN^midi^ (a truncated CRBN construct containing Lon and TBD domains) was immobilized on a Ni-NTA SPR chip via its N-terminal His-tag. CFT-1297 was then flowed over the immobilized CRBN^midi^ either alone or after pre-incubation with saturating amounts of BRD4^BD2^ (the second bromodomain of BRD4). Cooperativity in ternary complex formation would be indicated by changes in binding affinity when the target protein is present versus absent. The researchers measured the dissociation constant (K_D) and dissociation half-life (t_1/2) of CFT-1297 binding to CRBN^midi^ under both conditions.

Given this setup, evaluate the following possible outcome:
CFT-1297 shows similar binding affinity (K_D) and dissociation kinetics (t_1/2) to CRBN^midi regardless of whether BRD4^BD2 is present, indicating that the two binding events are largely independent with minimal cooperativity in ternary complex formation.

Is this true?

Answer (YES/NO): NO